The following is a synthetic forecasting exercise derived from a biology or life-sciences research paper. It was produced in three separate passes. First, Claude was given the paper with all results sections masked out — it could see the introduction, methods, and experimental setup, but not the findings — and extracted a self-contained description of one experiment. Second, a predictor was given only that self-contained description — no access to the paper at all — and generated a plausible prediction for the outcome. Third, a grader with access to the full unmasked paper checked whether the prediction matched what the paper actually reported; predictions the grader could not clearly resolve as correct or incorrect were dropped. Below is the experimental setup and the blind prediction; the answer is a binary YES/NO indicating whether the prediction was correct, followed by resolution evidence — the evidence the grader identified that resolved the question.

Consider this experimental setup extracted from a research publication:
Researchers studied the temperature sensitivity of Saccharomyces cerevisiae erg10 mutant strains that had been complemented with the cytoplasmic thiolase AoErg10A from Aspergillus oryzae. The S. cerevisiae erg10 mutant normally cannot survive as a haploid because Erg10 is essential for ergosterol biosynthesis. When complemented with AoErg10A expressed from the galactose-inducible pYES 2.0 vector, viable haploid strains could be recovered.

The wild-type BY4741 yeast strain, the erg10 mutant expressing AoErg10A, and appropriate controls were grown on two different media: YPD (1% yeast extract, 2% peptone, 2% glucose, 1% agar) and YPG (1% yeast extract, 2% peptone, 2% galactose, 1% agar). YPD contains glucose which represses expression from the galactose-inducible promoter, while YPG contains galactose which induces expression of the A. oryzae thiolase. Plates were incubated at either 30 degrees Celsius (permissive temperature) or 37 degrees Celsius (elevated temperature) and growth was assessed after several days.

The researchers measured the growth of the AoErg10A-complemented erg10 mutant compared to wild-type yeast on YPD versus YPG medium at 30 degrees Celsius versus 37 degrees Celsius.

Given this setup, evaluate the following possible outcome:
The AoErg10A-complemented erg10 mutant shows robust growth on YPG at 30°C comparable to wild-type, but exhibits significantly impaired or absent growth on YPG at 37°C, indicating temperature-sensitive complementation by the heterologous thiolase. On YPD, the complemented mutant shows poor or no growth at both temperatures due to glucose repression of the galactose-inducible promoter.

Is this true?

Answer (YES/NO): NO